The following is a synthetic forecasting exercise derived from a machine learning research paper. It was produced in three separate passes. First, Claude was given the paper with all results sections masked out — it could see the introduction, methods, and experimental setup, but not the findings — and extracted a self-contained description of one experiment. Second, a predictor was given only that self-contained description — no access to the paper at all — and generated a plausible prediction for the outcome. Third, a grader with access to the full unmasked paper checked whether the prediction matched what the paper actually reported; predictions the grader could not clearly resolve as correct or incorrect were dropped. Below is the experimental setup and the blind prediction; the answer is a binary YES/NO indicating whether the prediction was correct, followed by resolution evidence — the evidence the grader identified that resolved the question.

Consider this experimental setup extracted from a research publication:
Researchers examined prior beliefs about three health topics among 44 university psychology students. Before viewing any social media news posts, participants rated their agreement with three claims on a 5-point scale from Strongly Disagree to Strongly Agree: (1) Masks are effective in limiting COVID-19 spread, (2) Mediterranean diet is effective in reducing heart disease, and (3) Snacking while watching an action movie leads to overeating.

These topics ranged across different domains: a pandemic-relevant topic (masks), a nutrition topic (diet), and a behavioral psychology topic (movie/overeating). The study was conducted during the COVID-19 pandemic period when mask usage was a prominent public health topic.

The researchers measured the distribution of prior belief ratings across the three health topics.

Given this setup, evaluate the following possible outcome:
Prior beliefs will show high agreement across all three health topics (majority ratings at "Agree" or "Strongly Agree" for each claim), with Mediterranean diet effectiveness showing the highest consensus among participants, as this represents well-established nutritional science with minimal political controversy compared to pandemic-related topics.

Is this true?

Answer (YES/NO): NO